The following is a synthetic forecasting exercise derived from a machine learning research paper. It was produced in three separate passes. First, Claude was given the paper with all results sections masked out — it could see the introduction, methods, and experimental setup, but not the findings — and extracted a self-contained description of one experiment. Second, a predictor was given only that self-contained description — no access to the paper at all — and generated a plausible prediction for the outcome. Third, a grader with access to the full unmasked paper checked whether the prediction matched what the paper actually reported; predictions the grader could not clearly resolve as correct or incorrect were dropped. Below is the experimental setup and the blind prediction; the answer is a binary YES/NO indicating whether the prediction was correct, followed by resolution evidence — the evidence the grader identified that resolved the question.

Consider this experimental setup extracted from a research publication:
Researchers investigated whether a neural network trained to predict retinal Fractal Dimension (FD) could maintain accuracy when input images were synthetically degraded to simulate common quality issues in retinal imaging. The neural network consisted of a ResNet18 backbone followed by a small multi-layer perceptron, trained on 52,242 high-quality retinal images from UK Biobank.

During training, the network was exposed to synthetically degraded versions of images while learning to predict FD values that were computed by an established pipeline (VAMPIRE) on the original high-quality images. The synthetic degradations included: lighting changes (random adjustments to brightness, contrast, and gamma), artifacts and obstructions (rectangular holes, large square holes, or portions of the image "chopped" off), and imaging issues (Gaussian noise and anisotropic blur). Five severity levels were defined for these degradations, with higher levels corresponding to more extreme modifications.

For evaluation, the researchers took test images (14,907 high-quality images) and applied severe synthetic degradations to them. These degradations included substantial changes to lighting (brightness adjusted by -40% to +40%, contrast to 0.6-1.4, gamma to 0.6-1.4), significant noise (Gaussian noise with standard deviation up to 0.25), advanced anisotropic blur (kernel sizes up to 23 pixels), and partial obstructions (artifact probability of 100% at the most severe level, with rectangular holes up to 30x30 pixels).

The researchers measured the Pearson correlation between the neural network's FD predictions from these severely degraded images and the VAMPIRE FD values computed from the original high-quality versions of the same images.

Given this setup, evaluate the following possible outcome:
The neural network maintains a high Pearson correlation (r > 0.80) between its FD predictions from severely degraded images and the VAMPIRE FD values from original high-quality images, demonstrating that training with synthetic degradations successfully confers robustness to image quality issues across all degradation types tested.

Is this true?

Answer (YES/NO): YES